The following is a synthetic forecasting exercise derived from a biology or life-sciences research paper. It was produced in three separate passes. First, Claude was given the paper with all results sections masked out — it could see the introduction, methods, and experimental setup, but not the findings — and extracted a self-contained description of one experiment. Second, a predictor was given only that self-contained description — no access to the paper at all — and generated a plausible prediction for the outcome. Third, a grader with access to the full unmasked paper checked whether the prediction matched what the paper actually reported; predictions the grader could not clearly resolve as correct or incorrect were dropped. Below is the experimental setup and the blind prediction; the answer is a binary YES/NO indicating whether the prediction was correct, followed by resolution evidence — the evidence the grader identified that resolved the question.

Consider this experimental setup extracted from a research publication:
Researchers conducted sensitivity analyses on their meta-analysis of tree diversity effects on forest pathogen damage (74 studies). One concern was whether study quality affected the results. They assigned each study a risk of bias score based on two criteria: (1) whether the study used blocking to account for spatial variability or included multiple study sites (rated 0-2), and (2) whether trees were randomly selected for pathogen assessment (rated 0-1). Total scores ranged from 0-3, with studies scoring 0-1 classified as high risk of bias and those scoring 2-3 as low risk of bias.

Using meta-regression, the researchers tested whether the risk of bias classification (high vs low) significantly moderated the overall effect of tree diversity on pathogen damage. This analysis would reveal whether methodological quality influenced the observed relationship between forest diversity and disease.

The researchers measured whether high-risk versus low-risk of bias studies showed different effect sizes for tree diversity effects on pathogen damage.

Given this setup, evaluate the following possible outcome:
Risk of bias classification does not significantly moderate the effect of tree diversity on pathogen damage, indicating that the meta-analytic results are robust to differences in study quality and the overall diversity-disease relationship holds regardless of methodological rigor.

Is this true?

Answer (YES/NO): YES